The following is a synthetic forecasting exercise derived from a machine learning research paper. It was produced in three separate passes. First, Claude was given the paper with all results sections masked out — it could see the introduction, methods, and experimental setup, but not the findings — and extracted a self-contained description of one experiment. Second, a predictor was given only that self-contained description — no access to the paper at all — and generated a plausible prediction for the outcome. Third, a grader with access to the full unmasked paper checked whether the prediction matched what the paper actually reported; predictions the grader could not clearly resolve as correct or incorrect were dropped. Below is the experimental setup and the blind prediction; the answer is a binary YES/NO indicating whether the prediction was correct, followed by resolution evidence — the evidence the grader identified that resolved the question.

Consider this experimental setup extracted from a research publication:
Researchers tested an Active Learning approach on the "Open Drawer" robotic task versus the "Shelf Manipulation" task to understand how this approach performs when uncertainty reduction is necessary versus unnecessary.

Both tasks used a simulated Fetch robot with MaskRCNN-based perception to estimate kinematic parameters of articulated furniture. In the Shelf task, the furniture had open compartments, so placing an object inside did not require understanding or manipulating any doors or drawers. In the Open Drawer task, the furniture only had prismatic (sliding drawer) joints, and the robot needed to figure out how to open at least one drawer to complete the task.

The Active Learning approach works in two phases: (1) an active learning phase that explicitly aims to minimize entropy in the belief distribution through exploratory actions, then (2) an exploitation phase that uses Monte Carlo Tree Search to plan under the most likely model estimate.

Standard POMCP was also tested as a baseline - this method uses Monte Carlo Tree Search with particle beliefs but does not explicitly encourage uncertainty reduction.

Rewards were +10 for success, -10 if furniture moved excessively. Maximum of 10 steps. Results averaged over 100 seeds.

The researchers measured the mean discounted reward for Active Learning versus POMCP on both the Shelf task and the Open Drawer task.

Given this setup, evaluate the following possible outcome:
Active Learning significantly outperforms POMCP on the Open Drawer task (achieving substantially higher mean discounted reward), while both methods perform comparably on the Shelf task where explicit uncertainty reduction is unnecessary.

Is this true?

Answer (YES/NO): NO